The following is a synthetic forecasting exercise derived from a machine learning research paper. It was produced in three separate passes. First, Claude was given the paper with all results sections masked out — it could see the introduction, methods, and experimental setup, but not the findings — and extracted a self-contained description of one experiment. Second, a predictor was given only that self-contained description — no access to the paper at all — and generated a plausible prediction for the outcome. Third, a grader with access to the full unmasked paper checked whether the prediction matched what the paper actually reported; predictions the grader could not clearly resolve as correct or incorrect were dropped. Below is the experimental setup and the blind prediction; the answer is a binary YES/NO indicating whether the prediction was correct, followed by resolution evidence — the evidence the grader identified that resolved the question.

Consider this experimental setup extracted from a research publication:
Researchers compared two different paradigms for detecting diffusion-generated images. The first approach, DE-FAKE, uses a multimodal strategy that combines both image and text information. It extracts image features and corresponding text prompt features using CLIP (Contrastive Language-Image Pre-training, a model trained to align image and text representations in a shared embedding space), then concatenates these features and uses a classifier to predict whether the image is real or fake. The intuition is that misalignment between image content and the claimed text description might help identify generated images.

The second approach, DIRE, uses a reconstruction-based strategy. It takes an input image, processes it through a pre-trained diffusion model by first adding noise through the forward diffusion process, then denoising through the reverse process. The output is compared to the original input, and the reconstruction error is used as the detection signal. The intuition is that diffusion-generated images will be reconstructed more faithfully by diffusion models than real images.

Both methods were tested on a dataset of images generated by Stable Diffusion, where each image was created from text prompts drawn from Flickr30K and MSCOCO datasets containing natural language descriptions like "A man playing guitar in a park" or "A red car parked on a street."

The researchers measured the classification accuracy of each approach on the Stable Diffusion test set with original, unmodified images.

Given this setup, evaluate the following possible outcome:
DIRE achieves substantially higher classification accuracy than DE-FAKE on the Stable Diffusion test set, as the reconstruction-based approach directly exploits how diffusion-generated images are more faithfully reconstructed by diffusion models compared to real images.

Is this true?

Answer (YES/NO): YES